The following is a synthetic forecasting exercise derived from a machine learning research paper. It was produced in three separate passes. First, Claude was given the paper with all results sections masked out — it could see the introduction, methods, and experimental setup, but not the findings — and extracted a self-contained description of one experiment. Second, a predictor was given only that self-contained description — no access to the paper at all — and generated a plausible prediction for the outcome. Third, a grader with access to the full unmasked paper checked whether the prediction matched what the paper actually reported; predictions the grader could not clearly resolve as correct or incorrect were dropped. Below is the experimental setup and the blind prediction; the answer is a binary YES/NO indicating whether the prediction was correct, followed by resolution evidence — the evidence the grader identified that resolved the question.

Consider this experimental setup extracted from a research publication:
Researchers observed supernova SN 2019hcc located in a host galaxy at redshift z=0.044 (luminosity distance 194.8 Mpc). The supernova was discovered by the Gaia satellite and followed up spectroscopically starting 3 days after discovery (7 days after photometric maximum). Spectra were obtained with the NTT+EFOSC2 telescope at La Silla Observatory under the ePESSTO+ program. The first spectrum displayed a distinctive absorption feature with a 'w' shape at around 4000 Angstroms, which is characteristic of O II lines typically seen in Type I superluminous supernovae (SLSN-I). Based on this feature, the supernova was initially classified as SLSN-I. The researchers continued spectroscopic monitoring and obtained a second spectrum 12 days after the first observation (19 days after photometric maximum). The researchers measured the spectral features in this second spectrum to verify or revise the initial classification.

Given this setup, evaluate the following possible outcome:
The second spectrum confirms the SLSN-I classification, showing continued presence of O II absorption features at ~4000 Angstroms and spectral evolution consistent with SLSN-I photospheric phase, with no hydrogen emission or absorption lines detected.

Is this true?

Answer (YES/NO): NO